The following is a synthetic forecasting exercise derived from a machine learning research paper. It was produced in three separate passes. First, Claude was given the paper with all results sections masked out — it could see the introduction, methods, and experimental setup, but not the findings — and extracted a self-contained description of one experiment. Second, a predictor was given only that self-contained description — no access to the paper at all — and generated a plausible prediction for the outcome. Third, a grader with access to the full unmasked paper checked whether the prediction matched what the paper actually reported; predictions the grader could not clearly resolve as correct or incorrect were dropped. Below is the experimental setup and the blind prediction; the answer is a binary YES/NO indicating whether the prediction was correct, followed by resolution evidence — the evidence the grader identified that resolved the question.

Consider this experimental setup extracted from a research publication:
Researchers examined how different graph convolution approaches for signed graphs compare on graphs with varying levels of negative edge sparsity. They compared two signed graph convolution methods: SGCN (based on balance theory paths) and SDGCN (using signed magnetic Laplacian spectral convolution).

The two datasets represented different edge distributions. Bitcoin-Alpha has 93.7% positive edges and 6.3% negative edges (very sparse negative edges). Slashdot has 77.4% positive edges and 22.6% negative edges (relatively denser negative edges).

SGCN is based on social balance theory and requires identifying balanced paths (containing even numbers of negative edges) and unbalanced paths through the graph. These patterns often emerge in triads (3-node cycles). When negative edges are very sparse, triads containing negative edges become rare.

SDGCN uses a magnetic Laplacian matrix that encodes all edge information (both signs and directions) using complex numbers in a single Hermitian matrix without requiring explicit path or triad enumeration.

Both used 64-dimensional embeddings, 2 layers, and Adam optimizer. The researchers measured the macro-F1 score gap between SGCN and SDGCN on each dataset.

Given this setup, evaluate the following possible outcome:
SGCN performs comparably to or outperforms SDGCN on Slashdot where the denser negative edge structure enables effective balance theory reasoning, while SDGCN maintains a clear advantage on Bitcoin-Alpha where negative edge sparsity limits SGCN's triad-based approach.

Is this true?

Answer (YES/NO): NO